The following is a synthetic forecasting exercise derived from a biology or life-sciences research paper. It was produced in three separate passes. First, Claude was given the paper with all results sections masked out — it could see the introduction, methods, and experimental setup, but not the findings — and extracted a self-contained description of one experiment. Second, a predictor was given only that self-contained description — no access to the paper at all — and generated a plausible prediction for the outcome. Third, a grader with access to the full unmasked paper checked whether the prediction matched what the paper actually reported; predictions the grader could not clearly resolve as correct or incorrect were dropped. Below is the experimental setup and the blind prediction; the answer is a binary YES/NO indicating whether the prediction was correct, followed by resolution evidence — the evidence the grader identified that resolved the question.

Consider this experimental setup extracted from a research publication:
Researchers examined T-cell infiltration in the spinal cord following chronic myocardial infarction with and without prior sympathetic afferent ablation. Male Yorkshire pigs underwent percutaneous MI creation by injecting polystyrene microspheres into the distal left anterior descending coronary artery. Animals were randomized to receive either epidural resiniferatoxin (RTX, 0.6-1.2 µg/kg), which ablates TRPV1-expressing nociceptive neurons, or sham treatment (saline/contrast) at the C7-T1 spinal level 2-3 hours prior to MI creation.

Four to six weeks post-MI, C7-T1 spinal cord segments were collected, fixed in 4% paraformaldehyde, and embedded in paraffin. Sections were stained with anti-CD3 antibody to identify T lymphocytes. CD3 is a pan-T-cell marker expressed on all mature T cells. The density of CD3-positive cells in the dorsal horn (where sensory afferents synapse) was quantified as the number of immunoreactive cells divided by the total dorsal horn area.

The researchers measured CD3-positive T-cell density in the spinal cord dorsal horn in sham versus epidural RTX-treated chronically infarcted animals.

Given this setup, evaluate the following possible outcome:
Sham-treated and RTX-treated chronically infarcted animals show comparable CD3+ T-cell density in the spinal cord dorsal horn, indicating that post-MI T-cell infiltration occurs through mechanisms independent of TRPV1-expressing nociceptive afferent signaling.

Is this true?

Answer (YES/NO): NO